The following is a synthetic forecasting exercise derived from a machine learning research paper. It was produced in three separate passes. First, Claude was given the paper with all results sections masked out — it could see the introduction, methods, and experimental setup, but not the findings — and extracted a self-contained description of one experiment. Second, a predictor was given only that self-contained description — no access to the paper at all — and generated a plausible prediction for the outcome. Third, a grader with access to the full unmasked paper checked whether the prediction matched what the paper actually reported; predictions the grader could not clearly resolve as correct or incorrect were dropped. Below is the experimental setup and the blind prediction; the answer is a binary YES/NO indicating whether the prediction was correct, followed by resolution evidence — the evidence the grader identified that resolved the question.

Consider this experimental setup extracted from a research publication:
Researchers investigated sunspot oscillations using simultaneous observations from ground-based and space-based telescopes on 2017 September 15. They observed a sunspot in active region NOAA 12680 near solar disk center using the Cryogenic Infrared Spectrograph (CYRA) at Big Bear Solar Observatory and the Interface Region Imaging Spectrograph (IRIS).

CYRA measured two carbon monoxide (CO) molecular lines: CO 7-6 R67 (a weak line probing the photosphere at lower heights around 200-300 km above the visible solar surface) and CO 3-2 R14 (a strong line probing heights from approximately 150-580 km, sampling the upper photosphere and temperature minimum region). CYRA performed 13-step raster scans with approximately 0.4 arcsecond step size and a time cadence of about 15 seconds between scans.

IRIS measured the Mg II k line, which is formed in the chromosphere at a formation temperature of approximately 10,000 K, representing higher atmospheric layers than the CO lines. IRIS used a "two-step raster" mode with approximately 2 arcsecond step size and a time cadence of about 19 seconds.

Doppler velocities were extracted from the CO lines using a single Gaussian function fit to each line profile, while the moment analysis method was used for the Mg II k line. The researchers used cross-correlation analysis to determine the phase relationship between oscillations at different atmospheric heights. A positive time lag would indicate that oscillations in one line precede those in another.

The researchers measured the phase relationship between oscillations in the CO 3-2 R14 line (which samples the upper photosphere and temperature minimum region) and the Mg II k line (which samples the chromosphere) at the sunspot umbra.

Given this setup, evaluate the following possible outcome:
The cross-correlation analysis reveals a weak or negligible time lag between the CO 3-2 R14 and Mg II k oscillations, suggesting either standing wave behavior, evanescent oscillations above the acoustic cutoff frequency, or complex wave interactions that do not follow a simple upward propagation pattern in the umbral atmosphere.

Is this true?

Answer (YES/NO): NO